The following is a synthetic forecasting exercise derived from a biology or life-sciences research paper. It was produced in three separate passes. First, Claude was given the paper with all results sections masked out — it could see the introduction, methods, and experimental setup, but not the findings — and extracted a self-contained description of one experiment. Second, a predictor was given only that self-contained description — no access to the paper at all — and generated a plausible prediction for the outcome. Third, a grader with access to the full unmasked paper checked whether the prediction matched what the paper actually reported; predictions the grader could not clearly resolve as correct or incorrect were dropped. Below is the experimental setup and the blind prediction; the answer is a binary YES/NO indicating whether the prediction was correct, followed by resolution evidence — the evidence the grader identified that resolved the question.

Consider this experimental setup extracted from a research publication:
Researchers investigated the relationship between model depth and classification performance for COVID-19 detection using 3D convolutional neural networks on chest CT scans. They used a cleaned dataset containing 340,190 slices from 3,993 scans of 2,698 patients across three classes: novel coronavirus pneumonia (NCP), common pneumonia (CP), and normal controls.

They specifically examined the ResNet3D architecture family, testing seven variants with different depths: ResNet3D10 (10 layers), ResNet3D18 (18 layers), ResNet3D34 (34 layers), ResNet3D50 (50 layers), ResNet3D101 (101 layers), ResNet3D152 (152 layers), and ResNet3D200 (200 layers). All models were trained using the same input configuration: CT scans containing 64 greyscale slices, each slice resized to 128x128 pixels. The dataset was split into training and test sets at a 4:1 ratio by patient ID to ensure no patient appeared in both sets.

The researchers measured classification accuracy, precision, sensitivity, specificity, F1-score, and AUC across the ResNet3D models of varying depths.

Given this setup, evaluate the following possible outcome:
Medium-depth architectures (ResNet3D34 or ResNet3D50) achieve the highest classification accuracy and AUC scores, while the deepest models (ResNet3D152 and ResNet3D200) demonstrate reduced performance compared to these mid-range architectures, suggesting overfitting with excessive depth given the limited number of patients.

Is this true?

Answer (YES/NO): NO